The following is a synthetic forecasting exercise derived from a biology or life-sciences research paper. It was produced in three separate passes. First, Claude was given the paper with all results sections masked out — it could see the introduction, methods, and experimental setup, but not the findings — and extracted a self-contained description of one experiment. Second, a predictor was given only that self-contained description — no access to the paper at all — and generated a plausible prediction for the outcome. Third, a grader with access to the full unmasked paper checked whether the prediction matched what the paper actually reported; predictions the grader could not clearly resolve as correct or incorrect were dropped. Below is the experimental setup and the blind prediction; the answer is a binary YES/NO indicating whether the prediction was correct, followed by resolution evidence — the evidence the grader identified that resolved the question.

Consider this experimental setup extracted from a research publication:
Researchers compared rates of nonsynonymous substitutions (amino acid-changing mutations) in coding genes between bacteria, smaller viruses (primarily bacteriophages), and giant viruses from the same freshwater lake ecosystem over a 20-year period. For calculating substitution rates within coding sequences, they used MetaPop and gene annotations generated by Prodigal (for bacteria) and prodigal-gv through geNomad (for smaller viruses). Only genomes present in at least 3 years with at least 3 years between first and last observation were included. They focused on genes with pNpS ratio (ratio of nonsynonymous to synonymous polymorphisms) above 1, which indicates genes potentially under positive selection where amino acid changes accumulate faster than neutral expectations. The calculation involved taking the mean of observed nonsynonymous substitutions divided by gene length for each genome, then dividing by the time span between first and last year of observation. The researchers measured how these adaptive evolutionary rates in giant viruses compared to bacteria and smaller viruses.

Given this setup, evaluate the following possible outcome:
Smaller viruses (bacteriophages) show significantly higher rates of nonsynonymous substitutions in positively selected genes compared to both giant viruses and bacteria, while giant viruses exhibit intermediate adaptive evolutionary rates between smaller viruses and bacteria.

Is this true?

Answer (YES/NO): NO